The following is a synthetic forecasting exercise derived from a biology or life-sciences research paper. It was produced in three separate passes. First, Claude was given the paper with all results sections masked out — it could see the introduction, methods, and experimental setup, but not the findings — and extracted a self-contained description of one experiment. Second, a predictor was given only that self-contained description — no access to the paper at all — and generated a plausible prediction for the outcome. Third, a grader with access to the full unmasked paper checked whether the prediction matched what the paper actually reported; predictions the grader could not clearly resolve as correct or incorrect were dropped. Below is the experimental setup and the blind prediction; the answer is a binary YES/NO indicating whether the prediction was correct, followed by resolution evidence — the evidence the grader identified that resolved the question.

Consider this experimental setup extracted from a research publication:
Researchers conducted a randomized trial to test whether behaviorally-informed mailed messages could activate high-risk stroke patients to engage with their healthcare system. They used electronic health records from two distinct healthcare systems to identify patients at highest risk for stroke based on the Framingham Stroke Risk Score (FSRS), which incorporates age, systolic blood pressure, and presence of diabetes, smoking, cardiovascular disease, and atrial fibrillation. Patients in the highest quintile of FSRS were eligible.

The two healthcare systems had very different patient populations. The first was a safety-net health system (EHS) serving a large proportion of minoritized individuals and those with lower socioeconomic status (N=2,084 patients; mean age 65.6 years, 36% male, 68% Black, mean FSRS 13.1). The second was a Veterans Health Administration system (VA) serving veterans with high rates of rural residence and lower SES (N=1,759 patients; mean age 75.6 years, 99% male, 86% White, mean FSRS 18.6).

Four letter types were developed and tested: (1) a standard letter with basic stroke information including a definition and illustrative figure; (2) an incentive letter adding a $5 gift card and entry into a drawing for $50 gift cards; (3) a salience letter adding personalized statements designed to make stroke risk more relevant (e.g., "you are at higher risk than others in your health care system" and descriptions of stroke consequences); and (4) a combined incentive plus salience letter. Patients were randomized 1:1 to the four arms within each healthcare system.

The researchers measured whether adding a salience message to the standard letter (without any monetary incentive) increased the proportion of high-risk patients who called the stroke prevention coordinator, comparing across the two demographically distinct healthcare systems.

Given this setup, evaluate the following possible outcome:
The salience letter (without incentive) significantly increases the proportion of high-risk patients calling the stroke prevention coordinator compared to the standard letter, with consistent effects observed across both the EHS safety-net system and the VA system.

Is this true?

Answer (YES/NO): NO